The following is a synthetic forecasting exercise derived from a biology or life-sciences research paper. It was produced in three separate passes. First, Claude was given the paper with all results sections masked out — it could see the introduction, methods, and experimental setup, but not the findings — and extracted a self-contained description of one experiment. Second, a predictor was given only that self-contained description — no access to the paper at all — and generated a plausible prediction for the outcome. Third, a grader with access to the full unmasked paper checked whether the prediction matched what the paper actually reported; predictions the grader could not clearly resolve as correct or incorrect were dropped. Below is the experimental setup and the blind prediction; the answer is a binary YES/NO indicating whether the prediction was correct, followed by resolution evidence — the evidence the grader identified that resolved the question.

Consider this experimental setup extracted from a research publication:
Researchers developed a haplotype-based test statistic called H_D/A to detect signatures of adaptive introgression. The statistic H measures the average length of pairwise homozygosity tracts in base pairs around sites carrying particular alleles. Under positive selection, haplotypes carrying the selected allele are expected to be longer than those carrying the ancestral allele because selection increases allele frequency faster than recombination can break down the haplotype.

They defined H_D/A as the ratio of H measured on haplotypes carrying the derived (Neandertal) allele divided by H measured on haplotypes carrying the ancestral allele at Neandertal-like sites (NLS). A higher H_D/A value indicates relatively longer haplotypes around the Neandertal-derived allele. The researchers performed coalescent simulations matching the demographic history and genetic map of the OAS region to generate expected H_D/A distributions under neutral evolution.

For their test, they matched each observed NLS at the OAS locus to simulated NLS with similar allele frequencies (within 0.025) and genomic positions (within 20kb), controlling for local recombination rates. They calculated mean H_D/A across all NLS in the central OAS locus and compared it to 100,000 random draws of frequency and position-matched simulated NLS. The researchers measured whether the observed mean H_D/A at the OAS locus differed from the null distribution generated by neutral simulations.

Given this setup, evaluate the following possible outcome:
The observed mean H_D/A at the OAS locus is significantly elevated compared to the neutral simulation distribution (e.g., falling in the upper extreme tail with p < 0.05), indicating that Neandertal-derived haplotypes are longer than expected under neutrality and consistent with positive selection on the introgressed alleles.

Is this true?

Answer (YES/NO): YES